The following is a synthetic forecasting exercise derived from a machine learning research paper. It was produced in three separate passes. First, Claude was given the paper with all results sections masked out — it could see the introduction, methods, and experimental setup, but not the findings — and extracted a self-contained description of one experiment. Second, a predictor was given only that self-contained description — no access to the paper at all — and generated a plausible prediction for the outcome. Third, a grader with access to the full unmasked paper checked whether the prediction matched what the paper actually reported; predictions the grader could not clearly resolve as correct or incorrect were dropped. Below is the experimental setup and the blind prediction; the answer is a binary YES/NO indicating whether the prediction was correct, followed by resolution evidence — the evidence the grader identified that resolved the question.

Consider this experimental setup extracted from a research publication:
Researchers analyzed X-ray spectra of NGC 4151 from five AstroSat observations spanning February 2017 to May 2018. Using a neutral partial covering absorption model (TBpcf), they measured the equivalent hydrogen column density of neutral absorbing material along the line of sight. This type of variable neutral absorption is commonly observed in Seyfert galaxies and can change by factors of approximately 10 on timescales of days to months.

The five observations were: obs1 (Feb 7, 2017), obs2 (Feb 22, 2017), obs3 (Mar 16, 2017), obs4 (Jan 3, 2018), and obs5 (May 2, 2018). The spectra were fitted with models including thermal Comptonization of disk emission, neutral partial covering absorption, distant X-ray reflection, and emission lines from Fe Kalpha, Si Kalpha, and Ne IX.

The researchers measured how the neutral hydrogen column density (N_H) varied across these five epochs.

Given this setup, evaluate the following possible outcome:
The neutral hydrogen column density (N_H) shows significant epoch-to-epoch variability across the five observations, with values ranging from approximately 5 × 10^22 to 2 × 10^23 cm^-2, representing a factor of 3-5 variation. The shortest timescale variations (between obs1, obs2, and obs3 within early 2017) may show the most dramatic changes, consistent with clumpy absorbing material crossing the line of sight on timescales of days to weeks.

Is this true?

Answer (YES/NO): NO